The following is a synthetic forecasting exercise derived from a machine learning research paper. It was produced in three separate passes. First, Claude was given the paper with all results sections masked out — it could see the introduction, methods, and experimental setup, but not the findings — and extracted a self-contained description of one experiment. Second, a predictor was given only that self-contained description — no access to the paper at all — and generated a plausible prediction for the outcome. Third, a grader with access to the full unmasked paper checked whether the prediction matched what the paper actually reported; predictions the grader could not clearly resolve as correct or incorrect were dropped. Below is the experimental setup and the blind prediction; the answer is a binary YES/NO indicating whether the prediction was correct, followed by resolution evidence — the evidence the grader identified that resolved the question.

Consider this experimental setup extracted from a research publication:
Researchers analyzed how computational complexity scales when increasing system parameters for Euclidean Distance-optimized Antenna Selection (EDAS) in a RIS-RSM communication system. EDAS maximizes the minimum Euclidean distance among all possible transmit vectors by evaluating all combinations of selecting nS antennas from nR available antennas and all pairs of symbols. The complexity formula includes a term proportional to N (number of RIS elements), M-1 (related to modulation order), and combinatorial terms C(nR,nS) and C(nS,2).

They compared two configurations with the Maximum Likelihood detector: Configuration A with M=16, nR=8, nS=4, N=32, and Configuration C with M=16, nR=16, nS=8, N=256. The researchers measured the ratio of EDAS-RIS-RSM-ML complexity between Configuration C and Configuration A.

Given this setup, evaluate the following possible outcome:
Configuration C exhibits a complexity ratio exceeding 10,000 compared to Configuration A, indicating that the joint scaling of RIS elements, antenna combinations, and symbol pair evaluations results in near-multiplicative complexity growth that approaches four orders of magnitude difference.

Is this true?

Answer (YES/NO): NO